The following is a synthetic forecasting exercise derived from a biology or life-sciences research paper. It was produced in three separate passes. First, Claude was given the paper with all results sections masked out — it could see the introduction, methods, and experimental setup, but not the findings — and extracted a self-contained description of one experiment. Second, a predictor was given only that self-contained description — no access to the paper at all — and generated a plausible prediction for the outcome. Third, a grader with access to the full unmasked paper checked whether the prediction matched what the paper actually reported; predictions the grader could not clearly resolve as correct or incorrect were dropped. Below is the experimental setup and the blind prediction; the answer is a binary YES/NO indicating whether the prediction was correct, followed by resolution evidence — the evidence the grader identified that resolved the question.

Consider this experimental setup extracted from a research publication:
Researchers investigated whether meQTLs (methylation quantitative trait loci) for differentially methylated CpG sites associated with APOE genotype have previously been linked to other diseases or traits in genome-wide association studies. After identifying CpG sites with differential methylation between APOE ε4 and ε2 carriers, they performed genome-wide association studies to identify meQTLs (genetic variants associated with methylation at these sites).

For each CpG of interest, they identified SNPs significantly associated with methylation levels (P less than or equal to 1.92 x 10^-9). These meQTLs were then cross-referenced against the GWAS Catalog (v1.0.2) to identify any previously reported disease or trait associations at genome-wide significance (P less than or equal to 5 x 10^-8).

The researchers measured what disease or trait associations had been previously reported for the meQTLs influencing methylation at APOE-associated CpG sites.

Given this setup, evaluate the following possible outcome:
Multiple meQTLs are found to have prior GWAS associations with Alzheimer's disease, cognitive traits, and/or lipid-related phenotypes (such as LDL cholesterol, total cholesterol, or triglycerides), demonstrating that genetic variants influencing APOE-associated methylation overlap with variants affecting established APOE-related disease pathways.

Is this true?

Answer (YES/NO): YES